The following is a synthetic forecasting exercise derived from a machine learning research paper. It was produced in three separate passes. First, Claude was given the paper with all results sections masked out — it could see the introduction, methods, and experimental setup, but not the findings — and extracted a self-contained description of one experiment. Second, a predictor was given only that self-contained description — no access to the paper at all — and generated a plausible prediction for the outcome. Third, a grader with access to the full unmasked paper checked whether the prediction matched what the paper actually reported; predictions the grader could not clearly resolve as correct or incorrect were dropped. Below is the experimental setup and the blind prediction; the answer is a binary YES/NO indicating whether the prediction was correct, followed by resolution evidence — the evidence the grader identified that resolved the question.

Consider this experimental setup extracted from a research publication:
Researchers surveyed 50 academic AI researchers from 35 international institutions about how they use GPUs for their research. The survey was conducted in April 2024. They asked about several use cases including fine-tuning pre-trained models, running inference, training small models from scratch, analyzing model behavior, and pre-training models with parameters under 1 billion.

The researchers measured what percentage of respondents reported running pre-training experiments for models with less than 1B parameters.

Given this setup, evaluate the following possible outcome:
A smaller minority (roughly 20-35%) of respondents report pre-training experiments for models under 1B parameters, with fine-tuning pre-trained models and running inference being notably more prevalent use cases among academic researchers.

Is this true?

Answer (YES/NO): NO